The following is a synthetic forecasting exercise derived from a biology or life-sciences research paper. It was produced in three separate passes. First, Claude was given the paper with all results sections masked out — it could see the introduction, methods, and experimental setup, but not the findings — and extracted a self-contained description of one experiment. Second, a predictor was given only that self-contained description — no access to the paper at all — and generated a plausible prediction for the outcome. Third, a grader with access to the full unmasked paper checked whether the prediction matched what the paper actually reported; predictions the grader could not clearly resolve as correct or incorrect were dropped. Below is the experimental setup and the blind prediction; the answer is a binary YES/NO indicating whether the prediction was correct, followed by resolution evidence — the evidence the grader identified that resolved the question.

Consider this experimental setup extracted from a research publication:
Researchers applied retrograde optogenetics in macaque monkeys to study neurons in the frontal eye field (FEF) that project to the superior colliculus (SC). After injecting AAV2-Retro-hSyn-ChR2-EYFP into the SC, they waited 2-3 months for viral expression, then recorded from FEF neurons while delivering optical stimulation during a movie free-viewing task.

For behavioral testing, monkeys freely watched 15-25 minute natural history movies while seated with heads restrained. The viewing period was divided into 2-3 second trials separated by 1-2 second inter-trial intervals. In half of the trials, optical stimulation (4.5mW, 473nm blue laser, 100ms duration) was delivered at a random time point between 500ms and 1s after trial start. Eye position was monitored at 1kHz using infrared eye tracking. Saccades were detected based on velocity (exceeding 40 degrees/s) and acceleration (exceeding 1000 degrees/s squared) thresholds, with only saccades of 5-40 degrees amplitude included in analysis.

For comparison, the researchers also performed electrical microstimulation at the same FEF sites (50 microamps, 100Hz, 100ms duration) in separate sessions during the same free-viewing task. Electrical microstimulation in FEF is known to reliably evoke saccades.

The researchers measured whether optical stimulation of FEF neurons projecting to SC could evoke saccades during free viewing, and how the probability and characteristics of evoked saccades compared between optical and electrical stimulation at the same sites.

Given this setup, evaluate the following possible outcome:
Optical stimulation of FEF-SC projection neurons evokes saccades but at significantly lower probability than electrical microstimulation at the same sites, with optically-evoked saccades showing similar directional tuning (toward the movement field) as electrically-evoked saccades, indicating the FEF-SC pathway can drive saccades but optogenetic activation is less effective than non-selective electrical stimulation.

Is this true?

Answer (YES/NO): NO